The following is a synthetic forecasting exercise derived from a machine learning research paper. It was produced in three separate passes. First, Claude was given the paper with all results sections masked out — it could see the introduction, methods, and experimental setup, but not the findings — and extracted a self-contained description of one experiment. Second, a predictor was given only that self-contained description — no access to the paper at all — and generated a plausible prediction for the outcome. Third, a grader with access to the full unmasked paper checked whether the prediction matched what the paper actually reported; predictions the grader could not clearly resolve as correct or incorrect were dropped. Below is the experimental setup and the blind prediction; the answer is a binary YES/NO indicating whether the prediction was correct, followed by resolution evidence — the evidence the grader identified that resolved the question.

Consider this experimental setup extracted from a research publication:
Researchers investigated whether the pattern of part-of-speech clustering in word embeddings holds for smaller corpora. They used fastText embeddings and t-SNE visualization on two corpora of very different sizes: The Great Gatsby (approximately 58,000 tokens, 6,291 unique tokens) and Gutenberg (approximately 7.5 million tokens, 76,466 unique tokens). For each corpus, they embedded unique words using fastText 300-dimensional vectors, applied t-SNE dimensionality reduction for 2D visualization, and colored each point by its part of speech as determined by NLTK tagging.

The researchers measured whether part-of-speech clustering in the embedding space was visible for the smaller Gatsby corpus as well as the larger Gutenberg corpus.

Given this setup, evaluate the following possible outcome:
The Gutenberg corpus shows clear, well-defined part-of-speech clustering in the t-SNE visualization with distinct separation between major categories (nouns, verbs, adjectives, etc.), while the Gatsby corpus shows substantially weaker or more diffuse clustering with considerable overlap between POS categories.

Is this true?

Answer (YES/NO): NO